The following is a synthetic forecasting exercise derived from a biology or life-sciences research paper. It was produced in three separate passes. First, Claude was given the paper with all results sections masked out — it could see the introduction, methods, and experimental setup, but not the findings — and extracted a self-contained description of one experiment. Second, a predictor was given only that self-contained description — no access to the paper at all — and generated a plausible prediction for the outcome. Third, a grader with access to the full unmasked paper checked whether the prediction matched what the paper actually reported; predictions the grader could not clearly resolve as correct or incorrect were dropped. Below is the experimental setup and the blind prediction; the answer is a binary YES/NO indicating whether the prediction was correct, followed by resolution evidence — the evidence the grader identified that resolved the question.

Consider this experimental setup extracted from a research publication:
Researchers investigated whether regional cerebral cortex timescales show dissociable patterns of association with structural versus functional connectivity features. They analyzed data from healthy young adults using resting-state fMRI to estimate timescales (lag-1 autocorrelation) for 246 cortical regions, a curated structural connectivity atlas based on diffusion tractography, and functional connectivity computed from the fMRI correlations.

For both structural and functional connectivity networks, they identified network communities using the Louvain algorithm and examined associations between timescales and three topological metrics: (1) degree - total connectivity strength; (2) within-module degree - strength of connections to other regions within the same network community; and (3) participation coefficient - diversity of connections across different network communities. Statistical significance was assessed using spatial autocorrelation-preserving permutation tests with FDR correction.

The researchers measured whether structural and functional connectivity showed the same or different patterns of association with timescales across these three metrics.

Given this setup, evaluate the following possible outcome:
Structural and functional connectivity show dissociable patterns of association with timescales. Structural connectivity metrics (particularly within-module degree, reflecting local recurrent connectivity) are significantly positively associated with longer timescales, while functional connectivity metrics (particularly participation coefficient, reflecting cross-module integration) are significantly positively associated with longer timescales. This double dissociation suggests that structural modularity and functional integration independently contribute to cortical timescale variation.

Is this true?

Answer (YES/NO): NO